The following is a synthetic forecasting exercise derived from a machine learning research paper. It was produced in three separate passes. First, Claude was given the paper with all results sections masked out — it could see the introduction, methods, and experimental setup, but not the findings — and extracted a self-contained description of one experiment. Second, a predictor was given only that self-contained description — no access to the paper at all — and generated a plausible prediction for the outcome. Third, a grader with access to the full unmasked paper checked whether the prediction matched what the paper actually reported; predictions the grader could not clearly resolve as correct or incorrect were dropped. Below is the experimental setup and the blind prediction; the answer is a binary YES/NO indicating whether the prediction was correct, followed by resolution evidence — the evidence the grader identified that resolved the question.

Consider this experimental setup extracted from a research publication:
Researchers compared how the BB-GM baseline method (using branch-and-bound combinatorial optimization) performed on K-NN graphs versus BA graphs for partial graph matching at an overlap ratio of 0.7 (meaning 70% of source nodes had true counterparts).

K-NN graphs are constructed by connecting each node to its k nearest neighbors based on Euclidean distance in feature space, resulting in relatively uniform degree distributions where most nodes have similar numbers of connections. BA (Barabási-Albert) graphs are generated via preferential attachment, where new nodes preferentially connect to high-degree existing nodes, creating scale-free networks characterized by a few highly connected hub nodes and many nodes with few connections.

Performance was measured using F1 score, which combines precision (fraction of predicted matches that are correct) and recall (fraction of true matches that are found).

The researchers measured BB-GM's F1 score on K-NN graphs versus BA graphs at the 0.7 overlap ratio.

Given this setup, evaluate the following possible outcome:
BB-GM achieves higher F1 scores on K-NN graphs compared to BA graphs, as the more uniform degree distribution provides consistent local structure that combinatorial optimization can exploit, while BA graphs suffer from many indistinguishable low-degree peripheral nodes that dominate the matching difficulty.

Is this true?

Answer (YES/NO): NO